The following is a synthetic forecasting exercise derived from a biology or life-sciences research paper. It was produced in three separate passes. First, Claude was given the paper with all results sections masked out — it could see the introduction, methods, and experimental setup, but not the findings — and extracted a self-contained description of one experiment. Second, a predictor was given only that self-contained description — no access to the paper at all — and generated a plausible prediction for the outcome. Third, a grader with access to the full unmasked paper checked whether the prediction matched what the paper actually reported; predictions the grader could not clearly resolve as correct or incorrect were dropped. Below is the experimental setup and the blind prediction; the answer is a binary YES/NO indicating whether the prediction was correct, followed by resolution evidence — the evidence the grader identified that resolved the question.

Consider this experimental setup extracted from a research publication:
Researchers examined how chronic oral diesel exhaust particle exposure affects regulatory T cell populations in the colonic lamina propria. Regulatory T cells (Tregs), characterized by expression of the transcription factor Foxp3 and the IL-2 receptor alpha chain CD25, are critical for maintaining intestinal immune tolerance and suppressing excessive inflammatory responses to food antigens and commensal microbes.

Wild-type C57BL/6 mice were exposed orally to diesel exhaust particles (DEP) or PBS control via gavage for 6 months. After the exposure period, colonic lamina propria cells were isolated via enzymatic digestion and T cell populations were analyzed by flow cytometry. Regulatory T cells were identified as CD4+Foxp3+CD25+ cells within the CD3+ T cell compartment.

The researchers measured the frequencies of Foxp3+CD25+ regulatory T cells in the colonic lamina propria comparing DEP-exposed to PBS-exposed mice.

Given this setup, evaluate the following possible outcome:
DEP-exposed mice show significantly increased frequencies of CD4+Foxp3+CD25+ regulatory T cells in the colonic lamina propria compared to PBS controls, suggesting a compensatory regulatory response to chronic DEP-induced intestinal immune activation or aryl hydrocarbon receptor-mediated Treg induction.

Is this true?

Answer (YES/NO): NO